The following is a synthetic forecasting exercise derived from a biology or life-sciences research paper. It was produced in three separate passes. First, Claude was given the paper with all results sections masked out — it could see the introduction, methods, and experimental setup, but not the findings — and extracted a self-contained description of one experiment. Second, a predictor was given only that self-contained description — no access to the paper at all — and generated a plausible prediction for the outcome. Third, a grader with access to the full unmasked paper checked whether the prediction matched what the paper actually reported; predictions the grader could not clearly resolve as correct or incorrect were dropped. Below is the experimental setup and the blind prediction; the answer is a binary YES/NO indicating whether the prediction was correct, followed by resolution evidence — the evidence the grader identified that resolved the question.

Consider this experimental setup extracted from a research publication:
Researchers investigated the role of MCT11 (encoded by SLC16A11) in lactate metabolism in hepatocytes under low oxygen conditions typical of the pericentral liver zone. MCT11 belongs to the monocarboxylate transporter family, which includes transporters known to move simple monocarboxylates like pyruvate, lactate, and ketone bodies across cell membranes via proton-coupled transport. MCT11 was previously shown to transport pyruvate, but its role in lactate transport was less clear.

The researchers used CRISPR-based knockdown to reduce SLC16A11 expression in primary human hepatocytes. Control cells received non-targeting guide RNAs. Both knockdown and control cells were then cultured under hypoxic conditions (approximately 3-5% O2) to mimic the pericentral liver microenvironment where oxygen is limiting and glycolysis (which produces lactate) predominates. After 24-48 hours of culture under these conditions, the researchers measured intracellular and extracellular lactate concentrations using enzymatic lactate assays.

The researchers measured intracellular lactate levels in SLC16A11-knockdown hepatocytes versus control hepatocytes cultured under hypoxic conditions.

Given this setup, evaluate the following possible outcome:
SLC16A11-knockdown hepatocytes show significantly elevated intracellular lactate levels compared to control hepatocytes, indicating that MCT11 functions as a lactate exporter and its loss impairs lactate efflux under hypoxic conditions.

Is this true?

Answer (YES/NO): YES